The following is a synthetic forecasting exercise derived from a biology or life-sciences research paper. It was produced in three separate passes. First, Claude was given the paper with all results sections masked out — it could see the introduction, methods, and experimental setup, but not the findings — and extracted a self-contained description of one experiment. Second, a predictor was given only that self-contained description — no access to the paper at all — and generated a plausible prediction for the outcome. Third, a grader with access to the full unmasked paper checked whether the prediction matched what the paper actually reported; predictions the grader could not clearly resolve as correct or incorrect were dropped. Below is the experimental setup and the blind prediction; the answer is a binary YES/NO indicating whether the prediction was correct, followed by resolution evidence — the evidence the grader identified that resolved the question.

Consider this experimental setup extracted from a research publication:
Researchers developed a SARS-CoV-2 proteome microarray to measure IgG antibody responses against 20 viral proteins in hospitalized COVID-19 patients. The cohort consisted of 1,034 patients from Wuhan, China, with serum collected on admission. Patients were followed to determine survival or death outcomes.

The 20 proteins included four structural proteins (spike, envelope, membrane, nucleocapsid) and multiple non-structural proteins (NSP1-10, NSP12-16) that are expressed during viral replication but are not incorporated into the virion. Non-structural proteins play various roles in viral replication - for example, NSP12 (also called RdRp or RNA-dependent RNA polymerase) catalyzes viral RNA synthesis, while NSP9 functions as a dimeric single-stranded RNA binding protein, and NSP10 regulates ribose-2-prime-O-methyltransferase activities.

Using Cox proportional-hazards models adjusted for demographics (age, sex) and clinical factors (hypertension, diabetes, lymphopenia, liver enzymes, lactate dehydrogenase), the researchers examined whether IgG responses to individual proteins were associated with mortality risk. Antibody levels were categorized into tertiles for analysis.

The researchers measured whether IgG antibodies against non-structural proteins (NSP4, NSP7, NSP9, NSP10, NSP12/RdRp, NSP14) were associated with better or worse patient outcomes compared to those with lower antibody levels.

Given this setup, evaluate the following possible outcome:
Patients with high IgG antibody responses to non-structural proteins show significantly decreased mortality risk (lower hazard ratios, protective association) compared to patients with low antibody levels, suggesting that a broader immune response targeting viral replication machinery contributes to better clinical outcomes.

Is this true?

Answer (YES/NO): NO